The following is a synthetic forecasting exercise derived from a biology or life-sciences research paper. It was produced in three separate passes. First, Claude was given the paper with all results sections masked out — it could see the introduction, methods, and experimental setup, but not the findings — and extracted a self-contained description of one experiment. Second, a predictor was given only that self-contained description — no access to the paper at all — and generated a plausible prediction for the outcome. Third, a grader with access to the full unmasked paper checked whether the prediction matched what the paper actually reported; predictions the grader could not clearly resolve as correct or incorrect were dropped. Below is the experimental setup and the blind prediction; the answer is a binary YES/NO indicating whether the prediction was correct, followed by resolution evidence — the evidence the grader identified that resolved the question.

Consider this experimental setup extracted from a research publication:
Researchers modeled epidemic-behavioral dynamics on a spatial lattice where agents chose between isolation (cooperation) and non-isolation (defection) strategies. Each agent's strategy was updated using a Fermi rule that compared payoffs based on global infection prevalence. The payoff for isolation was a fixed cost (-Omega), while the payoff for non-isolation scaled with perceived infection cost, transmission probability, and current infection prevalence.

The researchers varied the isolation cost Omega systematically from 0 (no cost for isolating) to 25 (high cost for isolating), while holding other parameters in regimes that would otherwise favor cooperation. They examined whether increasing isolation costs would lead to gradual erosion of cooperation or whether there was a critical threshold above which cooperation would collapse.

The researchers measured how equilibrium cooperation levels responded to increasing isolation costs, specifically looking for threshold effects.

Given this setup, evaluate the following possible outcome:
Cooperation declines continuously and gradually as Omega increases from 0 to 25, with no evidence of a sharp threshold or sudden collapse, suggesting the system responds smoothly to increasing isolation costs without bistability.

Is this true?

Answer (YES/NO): NO